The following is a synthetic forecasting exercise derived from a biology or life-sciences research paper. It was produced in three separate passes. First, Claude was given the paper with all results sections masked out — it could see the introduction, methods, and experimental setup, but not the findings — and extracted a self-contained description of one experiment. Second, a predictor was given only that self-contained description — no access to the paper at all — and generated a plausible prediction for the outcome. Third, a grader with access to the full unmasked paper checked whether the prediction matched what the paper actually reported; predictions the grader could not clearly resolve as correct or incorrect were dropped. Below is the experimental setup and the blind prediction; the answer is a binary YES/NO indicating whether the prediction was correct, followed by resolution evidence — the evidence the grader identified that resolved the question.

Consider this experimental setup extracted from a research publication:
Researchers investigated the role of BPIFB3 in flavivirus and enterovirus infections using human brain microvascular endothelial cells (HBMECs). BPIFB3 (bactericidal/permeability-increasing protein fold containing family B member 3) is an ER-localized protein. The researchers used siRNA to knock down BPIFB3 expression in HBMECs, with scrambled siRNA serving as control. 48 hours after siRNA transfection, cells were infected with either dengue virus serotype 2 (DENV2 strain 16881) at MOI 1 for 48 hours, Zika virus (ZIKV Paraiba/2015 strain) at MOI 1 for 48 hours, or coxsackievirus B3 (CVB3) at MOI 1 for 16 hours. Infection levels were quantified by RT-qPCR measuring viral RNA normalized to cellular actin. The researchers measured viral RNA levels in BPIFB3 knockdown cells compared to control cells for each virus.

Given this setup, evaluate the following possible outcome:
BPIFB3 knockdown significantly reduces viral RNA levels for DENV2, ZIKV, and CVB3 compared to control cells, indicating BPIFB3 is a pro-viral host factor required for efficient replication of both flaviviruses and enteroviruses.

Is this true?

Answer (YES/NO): NO